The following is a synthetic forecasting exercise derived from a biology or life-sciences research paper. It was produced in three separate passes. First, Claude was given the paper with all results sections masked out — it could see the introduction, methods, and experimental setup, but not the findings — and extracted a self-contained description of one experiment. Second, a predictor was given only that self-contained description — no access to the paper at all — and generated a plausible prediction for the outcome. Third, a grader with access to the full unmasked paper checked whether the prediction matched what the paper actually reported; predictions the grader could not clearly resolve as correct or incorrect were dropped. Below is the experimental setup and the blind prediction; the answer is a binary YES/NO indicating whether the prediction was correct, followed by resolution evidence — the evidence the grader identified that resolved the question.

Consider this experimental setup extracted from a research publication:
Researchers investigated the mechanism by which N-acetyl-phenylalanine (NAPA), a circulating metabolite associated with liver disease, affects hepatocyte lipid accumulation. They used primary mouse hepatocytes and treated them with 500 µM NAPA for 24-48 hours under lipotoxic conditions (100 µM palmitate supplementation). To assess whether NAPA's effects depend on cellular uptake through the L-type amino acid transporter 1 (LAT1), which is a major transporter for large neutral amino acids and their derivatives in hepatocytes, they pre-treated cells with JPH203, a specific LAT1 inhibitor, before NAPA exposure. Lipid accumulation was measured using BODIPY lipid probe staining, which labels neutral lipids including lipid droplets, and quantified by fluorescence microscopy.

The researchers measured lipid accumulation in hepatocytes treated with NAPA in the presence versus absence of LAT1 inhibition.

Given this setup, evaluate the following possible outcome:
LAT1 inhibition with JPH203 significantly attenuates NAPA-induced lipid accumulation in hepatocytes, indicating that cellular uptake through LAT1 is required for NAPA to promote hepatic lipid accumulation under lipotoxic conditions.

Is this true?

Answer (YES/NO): YES